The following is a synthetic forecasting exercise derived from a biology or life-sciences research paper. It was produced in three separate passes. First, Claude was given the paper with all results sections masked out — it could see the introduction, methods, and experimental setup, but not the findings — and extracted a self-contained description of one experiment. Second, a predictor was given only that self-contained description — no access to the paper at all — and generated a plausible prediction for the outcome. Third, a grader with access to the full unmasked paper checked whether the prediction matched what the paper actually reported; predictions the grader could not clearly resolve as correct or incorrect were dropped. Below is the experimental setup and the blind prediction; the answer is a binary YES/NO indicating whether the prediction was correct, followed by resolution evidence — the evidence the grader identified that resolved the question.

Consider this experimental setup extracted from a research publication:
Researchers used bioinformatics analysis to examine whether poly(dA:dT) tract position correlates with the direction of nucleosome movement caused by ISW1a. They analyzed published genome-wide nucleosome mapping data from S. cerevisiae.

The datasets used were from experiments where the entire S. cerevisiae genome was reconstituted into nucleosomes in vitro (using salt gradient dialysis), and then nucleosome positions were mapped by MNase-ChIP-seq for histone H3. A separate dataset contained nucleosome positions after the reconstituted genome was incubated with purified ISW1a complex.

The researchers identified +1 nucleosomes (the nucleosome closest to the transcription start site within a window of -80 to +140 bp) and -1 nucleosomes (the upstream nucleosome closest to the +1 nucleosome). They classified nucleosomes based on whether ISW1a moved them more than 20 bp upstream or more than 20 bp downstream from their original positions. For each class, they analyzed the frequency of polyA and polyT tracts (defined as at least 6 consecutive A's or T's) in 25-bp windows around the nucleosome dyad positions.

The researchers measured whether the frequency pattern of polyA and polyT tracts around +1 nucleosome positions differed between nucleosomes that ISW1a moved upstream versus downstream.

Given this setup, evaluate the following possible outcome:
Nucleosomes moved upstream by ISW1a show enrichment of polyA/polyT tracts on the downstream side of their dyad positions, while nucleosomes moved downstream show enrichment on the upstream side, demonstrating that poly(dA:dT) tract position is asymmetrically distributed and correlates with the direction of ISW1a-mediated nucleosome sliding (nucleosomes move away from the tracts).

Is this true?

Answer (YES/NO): YES